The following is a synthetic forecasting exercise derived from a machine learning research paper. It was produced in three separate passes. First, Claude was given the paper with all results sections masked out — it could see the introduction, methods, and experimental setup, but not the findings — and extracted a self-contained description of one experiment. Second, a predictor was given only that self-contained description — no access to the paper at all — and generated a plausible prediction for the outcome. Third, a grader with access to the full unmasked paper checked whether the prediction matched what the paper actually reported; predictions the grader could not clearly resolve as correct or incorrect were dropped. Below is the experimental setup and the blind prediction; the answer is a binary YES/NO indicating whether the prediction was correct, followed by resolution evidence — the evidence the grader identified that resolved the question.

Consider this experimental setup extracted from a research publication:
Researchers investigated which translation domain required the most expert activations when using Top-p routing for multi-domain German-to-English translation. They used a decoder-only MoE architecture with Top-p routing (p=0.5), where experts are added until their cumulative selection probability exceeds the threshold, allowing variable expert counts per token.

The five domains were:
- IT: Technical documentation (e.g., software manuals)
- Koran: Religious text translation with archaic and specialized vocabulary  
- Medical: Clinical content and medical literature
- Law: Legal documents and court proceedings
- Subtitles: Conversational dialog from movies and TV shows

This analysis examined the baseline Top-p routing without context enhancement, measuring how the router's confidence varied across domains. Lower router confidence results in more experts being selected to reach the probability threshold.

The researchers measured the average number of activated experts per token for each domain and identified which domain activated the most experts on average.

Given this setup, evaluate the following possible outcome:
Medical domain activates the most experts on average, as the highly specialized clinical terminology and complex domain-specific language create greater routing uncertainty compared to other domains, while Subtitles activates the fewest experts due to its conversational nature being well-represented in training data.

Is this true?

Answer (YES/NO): NO